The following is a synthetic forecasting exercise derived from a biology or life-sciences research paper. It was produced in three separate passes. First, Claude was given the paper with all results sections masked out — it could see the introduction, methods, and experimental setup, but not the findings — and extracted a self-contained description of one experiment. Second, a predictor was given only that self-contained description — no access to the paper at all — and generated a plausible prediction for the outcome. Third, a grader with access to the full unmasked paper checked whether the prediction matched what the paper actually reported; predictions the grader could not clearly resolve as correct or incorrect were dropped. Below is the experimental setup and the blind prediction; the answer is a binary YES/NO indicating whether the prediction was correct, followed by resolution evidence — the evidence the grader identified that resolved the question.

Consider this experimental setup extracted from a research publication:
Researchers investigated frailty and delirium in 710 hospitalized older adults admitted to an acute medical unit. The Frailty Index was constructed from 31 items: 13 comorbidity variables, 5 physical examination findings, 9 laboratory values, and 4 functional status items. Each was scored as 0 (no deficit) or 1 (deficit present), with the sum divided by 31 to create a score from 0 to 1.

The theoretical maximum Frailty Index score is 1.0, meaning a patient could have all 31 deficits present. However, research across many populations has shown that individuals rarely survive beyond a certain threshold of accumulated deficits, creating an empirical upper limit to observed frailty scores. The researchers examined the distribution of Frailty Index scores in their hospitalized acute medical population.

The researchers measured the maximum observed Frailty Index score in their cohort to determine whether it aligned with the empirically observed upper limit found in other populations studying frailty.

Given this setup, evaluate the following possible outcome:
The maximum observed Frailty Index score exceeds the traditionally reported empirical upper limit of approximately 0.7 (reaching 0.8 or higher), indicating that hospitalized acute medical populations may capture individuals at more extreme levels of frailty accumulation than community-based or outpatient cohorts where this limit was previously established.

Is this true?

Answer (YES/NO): NO